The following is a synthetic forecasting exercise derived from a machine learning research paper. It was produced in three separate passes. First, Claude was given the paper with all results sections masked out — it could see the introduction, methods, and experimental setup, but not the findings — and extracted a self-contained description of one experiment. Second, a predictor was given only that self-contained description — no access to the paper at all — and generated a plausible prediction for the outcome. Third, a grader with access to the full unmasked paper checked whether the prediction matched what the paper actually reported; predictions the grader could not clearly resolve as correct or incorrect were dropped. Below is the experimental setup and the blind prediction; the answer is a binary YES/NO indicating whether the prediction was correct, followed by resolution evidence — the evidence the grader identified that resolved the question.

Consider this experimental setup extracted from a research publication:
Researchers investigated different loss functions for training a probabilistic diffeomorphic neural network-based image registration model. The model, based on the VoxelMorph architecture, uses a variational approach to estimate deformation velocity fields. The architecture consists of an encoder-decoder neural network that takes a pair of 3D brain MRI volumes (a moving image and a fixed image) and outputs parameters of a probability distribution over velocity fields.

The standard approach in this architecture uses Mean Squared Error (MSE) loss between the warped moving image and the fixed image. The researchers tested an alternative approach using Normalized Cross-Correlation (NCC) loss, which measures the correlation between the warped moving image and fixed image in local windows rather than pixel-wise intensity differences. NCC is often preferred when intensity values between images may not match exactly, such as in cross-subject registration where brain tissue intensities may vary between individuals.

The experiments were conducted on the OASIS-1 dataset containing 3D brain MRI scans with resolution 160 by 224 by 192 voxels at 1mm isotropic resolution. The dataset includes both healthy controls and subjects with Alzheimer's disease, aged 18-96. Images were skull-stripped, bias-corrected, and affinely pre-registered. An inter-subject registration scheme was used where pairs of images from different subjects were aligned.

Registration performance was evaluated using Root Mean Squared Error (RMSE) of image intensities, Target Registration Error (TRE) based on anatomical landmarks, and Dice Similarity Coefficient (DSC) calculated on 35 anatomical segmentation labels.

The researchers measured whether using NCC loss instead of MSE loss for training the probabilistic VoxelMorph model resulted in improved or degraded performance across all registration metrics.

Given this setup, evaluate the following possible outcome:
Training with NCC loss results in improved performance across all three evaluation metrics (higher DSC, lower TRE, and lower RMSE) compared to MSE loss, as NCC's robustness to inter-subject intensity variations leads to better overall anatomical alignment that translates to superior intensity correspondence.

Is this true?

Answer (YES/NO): YES